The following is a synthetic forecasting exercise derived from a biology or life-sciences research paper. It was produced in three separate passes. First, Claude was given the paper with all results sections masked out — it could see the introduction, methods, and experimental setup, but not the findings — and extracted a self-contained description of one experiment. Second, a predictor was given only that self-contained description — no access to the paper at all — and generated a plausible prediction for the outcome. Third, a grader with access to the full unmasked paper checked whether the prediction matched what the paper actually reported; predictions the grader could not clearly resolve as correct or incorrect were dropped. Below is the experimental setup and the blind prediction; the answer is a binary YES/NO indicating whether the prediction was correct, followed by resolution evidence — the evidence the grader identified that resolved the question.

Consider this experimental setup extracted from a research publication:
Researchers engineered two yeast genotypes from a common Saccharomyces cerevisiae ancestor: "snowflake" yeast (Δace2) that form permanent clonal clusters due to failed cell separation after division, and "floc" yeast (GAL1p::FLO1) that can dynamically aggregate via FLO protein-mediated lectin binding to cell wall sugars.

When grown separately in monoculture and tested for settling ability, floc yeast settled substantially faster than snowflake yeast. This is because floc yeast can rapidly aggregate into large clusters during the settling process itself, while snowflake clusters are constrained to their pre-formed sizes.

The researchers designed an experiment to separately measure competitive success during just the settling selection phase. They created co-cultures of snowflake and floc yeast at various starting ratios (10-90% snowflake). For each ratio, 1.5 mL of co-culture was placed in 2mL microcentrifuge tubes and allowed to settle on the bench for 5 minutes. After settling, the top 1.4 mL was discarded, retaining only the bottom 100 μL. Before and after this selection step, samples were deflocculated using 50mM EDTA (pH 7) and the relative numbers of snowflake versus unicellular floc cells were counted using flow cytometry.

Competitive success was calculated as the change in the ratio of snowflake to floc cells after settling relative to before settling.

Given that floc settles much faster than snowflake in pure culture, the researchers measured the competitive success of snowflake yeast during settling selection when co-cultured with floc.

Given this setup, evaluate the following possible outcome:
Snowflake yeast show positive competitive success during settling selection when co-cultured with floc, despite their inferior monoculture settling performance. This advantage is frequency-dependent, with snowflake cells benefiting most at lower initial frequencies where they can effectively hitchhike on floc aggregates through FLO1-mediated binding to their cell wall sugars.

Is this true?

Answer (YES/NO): NO